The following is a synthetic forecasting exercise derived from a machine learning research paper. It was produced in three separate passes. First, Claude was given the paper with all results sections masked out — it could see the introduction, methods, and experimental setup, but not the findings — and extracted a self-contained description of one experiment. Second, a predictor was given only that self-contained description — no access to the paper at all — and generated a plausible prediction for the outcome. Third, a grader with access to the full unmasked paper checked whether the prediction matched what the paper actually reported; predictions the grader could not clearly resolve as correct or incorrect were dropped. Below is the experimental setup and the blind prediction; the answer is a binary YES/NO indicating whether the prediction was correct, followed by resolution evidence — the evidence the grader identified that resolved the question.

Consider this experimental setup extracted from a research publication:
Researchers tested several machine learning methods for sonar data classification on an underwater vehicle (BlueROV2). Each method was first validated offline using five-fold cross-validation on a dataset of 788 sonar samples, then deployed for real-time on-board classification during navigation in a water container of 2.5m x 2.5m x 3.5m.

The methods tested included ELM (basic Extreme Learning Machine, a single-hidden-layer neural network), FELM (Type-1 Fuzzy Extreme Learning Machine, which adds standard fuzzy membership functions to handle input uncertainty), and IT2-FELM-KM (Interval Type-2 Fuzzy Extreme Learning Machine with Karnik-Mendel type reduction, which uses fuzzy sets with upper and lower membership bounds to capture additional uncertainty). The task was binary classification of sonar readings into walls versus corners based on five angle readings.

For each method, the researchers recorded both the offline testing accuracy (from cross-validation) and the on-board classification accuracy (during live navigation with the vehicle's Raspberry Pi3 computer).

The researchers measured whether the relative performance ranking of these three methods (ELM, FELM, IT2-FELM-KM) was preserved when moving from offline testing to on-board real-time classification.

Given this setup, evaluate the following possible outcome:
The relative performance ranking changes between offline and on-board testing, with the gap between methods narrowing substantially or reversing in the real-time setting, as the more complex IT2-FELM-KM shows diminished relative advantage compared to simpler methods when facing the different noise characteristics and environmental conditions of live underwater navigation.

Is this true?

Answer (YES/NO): NO